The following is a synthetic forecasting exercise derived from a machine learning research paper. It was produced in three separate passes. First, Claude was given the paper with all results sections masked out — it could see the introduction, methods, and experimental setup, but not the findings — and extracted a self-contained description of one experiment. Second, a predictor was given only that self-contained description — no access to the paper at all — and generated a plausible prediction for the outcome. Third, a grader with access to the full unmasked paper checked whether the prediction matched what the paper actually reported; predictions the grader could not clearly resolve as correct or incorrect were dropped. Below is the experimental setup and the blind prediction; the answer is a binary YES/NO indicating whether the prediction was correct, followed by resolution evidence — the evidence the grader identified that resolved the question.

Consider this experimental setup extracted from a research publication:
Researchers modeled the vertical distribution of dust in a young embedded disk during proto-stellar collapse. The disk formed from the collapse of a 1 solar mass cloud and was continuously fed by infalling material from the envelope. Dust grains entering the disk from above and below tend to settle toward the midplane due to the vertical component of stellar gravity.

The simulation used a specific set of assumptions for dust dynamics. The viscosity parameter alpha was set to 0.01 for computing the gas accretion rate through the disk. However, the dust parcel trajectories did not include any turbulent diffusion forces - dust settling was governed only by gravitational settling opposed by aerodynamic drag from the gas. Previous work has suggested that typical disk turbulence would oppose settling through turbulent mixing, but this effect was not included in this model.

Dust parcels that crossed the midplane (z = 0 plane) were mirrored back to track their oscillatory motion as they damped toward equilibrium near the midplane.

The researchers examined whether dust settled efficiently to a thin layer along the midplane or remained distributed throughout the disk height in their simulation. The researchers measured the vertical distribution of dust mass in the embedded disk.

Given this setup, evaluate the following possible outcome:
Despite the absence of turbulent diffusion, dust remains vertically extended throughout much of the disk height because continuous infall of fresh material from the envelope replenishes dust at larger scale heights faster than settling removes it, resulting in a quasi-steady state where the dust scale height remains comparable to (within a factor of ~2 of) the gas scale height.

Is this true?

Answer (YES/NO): NO